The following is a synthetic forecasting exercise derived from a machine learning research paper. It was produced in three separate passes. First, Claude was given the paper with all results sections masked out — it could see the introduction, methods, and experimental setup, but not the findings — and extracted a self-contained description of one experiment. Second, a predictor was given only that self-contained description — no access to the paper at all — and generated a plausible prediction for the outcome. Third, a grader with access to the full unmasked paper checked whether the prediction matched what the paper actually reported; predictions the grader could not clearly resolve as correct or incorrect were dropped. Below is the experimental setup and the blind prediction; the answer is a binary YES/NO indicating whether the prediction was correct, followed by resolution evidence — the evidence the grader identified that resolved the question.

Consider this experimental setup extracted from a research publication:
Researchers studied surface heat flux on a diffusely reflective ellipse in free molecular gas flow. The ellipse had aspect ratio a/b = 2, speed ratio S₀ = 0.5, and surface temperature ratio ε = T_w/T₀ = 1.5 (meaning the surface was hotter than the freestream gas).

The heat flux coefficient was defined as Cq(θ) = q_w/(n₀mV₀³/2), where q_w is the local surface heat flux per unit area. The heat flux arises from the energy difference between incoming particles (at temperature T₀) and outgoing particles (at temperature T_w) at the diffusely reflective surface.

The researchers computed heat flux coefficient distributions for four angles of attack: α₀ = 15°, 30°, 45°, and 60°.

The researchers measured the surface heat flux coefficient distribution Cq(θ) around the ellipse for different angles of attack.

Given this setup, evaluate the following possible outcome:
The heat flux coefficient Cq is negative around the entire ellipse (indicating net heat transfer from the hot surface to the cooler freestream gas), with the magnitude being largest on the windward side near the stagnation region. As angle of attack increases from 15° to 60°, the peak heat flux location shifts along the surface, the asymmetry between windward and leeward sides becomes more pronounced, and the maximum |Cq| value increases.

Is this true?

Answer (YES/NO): NO